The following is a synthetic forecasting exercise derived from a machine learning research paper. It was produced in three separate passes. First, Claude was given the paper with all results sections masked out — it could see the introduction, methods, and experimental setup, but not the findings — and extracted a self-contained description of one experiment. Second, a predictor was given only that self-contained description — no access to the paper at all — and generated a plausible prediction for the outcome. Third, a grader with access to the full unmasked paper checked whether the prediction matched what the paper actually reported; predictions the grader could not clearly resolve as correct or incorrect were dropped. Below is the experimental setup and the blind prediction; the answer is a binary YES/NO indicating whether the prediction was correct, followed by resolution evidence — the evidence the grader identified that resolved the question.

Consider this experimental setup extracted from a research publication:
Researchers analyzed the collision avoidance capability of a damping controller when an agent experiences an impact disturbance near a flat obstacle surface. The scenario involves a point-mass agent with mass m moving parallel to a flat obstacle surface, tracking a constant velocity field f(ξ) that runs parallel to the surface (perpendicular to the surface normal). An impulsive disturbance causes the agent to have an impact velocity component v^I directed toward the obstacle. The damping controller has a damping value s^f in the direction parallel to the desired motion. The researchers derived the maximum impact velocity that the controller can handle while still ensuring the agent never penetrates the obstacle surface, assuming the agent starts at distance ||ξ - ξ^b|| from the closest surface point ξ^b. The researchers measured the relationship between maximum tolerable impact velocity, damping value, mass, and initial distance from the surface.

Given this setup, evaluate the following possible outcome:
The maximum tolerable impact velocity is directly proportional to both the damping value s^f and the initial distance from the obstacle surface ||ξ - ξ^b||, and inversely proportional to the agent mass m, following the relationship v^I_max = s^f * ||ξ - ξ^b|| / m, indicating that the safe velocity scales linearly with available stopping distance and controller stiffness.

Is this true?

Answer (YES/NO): YES